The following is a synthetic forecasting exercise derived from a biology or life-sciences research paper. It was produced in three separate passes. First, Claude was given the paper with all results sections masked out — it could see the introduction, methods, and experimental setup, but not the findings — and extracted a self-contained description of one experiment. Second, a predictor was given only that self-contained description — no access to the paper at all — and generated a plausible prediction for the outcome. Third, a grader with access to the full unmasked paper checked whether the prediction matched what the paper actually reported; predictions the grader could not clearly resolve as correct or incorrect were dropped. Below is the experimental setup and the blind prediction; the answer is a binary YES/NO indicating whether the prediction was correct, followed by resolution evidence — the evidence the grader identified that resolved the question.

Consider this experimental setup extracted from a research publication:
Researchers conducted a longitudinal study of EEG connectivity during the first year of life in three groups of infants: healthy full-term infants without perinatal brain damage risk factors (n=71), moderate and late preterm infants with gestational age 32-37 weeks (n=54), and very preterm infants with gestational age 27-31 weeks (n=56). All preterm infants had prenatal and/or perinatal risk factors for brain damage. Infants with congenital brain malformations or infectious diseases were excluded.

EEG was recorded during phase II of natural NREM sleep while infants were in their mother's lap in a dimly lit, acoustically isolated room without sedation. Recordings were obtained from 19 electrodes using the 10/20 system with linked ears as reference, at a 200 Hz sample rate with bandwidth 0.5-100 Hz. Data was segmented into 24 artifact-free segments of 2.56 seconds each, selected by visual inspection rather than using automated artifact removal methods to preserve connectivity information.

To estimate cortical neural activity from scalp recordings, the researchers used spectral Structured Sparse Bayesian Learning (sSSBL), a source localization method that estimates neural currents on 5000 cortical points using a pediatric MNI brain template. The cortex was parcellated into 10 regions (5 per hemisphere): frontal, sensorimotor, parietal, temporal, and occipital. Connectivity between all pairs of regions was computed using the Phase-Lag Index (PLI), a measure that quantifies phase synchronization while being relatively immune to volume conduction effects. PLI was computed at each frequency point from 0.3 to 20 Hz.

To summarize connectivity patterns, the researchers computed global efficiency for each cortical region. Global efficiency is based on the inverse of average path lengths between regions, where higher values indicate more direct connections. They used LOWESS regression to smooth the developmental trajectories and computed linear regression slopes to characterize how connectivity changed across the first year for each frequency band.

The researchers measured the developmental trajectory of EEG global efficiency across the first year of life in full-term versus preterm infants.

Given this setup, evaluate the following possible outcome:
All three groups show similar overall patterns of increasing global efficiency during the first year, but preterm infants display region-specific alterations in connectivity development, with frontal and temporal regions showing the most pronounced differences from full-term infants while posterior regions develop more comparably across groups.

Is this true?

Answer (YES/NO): NO